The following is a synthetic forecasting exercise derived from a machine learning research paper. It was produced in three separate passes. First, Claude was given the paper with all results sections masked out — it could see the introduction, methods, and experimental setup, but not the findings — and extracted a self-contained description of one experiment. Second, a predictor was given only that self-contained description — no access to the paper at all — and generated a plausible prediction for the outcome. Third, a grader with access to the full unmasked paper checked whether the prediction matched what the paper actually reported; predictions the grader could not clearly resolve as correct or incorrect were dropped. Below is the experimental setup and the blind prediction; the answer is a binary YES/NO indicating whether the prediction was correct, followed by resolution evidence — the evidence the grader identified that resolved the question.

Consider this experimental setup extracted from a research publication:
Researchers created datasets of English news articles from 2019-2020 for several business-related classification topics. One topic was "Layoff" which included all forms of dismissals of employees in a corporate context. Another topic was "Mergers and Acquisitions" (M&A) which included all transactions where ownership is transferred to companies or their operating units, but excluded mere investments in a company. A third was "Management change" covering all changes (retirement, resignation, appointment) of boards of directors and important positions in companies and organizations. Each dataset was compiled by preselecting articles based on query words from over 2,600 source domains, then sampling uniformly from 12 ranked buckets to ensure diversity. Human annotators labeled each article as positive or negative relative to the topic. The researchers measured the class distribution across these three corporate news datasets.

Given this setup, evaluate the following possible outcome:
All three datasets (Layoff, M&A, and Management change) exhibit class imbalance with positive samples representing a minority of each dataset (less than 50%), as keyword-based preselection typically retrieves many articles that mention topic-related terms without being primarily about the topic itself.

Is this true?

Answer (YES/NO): YES